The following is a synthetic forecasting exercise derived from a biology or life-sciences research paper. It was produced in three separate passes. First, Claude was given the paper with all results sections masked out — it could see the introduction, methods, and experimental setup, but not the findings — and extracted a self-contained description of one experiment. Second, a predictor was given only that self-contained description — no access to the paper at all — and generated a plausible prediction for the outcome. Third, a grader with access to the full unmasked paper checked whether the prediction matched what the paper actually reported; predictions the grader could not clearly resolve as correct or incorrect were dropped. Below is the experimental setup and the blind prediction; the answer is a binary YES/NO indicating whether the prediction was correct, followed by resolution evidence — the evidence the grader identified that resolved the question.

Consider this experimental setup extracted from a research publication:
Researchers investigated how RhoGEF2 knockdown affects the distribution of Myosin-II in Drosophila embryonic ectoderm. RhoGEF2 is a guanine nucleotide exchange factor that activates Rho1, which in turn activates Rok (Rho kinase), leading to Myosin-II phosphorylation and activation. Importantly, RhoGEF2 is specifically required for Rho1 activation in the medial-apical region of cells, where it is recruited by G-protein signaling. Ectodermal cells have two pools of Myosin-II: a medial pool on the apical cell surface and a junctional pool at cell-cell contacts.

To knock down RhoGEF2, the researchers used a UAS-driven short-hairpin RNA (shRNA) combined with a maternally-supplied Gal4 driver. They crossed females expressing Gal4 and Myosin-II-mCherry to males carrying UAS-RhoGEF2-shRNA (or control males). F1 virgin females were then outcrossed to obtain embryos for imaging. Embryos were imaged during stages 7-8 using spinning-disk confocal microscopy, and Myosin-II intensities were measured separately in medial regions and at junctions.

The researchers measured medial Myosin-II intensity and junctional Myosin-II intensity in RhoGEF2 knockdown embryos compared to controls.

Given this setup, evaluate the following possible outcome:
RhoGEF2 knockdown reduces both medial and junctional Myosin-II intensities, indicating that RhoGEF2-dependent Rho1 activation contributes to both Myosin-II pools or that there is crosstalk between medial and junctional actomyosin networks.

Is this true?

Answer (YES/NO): NO